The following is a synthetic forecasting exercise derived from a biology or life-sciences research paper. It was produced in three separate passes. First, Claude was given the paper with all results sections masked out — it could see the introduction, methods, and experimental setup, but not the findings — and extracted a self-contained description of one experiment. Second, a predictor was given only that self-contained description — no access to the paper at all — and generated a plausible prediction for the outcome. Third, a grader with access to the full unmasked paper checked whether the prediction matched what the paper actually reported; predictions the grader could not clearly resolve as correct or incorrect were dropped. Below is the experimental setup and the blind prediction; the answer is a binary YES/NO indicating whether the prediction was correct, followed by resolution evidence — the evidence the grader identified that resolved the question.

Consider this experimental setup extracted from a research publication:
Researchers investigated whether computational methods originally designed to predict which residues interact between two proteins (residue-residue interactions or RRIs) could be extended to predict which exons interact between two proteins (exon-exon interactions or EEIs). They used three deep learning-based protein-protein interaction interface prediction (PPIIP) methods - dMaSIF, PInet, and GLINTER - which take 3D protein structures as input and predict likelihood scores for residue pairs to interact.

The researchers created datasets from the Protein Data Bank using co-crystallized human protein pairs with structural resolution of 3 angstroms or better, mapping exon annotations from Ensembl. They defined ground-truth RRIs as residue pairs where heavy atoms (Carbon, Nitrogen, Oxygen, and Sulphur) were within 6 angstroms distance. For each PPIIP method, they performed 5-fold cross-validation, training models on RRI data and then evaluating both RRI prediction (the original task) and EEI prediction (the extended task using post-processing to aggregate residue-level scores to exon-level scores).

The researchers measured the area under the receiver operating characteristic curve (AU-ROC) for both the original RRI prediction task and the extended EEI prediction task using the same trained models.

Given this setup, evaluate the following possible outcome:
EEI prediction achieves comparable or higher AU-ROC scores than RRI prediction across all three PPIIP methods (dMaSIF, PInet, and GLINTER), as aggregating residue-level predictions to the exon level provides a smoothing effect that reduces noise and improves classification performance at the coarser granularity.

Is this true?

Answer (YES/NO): NO